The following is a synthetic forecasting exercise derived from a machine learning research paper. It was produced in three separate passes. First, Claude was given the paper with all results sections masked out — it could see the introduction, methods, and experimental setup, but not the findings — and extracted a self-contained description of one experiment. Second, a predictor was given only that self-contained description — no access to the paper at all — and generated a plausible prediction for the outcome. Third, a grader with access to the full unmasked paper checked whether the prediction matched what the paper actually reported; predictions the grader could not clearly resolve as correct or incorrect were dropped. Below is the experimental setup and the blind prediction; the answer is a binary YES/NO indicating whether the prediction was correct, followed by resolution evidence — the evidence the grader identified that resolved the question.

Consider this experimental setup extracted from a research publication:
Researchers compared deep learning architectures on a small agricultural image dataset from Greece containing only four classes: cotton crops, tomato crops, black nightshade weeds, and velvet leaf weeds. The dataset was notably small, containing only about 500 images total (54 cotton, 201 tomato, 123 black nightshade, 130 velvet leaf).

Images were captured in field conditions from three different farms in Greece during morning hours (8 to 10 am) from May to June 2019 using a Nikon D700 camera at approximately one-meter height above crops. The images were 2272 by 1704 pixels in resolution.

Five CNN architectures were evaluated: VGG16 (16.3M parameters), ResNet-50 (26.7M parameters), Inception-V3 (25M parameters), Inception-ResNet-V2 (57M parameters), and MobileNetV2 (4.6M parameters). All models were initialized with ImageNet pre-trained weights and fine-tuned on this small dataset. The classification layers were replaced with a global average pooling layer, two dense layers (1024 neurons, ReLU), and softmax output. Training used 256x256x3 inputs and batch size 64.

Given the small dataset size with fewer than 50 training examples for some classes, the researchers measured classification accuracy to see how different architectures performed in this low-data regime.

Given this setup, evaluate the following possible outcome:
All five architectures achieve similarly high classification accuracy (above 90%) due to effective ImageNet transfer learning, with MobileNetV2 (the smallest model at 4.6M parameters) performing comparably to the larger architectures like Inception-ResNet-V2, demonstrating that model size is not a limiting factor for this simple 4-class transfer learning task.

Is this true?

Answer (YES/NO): NO